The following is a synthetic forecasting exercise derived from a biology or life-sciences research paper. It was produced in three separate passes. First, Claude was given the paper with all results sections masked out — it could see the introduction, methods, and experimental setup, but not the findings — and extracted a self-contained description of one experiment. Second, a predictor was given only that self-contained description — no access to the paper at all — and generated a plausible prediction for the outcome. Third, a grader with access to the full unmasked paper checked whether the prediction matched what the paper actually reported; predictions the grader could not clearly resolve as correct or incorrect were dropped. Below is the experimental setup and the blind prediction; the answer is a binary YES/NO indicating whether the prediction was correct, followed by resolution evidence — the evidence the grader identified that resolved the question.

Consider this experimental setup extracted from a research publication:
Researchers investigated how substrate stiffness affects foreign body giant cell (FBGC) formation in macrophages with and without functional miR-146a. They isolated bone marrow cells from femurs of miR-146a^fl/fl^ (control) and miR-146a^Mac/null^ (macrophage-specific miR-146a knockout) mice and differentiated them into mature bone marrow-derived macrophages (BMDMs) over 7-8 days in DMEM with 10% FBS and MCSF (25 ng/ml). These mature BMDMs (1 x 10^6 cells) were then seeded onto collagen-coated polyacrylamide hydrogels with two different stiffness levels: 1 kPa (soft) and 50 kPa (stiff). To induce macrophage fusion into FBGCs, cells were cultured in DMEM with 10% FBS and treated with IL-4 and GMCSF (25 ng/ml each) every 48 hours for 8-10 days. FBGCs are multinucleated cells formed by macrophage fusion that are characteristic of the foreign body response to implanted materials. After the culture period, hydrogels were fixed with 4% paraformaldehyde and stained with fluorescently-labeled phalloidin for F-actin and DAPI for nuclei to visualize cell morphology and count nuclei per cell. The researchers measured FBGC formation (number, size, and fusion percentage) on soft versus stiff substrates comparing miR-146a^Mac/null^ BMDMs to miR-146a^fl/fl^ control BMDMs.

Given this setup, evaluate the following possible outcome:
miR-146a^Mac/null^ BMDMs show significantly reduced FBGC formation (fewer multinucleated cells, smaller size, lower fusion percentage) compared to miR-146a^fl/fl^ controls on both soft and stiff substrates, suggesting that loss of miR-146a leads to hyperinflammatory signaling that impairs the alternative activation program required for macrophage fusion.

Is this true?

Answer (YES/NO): NO